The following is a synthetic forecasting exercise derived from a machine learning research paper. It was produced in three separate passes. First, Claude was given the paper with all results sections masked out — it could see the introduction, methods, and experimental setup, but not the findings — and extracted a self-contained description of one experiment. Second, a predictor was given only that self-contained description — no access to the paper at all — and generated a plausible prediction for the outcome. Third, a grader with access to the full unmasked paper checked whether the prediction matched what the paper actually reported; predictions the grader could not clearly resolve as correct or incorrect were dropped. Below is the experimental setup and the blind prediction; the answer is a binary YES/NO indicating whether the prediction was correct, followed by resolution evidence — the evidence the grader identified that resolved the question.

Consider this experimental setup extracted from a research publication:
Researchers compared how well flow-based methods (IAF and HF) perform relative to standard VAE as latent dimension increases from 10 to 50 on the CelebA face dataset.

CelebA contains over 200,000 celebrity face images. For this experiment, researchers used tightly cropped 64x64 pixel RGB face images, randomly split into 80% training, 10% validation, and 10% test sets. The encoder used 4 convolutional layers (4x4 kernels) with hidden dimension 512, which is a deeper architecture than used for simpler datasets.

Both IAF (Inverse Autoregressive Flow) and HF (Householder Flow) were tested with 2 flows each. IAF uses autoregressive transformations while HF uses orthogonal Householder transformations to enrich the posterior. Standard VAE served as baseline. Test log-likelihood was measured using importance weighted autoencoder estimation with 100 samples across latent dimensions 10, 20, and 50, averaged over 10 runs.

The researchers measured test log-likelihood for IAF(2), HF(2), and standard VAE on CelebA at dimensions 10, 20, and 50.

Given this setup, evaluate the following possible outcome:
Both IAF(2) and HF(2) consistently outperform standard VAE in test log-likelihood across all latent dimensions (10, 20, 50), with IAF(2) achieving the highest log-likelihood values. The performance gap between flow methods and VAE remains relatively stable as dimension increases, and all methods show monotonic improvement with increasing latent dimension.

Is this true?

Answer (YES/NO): NO